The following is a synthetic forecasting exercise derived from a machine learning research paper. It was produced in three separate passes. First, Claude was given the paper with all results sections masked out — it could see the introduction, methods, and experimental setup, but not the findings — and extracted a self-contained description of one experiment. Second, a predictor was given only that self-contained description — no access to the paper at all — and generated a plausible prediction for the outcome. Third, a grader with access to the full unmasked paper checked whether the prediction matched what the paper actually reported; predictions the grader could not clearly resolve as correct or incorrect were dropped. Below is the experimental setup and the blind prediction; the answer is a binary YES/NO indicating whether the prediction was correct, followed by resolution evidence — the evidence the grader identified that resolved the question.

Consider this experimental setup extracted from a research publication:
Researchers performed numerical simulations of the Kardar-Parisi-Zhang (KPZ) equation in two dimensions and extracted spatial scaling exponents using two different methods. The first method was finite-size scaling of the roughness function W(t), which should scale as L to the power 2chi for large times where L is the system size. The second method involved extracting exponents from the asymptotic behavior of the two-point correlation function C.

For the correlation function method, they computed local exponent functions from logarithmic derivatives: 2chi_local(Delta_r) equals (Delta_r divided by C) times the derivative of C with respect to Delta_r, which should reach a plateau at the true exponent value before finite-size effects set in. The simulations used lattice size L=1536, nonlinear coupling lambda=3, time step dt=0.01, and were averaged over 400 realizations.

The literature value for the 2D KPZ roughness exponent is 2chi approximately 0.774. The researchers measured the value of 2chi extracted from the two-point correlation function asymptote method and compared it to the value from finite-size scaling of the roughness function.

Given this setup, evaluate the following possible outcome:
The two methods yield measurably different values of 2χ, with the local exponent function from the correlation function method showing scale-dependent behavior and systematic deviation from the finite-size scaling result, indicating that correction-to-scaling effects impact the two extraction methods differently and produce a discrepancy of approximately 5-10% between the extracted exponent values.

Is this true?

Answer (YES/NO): YES